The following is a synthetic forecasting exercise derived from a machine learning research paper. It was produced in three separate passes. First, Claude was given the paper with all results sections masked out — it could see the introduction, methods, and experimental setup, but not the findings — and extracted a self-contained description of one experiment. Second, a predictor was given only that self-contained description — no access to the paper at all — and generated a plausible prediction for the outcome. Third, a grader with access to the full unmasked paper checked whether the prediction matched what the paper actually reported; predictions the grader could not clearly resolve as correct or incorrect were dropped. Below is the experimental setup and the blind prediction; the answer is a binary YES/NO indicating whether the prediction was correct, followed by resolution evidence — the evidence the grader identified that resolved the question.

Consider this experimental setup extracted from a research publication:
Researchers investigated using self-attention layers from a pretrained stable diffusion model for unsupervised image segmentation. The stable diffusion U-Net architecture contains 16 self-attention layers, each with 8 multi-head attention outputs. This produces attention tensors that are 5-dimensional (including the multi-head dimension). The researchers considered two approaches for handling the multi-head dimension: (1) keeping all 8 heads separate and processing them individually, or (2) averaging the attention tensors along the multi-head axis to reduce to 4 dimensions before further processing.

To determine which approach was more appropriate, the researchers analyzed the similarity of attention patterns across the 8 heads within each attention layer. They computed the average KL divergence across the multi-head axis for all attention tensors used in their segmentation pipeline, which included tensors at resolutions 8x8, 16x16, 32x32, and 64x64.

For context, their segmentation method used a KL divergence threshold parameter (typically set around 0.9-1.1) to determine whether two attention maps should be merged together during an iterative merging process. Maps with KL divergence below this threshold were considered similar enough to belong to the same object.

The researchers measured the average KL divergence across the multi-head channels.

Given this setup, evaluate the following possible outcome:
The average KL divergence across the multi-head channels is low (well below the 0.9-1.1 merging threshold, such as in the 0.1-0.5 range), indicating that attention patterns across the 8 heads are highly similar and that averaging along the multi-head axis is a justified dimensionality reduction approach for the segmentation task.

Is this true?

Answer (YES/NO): YES